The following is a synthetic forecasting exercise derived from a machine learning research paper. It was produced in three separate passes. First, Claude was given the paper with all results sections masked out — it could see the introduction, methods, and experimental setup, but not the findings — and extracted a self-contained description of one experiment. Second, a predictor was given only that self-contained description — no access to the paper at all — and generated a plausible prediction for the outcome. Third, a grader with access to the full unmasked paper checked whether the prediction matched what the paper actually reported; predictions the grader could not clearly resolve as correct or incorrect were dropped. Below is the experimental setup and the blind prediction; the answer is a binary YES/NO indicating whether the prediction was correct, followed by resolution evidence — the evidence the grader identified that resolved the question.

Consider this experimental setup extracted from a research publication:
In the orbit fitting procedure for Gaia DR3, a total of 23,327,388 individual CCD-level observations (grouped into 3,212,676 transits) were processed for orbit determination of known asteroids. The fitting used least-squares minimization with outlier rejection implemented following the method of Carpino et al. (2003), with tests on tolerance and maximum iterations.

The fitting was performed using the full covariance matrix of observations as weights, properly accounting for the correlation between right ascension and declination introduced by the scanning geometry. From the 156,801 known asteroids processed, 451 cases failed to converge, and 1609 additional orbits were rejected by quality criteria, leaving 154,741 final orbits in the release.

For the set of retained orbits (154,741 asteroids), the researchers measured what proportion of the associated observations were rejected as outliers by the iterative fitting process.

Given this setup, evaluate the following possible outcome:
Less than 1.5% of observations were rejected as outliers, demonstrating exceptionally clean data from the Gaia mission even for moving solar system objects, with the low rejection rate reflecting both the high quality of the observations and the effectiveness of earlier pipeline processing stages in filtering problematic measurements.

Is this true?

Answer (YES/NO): YES